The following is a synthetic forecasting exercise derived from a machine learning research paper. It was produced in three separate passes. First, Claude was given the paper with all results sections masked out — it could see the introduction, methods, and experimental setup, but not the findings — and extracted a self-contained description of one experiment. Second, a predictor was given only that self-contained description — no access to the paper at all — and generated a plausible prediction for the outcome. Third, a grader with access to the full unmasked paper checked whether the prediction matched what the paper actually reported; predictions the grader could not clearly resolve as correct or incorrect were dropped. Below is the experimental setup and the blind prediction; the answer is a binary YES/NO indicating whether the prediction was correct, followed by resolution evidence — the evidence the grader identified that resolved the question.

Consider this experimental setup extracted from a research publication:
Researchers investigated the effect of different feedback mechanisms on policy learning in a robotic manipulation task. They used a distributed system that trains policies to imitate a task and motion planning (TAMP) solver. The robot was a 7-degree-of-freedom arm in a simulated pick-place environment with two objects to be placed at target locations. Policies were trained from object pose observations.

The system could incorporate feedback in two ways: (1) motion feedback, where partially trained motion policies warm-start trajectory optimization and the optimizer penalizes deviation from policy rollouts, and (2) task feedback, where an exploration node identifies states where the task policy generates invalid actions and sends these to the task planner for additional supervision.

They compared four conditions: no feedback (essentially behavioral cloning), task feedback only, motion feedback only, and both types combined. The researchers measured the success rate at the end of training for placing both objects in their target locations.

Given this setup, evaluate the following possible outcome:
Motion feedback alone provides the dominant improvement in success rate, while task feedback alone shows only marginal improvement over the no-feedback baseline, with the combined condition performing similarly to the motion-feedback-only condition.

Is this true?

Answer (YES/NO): NO